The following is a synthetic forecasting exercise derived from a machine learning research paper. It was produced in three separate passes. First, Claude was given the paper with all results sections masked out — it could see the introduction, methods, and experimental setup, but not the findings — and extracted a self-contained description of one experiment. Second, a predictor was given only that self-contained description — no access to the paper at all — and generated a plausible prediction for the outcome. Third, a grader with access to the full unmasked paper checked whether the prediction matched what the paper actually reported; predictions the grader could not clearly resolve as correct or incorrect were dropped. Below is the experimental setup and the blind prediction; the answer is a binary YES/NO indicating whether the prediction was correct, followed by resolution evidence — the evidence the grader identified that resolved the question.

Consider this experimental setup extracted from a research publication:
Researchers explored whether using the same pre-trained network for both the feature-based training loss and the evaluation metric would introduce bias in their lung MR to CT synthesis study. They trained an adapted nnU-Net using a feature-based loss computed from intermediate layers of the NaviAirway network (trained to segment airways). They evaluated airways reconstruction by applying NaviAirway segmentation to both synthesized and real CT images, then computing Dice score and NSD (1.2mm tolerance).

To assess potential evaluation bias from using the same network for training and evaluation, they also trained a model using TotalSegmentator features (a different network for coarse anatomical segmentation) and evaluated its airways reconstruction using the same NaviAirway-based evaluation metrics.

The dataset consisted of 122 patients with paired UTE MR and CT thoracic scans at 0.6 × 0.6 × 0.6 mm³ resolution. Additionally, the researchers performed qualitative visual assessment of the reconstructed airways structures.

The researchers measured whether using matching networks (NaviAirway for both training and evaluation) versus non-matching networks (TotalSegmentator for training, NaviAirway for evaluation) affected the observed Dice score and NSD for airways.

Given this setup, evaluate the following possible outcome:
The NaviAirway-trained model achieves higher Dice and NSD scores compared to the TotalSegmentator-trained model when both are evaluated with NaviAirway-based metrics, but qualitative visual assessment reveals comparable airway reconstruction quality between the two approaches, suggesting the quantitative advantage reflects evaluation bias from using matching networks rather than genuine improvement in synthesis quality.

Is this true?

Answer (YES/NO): NO